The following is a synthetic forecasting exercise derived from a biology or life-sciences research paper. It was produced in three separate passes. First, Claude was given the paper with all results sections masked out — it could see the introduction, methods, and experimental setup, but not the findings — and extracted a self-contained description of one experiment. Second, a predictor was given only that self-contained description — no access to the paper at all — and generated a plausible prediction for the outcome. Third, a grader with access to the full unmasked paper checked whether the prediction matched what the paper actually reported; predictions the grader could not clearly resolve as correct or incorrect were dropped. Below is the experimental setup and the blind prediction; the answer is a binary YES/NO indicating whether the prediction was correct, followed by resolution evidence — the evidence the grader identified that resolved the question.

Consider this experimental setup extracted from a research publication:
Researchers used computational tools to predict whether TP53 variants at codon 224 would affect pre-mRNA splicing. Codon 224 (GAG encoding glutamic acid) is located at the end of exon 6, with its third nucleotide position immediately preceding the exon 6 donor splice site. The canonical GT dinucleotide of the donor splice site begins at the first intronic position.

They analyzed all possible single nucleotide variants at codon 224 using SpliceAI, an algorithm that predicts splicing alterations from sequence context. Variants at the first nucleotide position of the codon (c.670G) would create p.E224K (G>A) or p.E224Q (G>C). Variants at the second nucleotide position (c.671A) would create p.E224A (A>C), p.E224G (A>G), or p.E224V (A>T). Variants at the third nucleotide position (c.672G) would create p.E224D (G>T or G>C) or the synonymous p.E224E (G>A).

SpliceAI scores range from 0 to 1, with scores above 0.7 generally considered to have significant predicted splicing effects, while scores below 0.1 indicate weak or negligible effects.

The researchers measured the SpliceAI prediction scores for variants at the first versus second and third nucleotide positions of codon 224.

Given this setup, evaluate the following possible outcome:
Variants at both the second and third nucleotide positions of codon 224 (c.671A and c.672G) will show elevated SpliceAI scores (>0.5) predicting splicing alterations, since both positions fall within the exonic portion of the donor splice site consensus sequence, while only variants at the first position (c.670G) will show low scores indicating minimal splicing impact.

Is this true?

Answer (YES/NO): YES